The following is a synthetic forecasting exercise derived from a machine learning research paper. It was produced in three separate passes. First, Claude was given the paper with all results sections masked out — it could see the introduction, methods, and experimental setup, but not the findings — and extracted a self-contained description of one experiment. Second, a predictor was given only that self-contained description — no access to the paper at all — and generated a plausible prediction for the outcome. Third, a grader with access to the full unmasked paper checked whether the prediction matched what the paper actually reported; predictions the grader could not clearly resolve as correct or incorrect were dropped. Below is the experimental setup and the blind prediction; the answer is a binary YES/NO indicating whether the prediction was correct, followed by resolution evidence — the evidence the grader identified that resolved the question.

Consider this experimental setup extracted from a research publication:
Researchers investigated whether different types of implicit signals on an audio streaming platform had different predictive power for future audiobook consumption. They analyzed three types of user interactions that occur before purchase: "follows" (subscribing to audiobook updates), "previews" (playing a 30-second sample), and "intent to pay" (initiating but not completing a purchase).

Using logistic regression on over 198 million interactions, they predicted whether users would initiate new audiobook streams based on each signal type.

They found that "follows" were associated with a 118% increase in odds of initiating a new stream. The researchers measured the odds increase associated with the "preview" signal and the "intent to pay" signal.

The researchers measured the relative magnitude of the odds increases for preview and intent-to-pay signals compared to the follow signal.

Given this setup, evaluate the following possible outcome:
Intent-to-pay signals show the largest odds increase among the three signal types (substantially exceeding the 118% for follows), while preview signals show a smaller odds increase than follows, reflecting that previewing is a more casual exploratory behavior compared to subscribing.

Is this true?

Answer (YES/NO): NO